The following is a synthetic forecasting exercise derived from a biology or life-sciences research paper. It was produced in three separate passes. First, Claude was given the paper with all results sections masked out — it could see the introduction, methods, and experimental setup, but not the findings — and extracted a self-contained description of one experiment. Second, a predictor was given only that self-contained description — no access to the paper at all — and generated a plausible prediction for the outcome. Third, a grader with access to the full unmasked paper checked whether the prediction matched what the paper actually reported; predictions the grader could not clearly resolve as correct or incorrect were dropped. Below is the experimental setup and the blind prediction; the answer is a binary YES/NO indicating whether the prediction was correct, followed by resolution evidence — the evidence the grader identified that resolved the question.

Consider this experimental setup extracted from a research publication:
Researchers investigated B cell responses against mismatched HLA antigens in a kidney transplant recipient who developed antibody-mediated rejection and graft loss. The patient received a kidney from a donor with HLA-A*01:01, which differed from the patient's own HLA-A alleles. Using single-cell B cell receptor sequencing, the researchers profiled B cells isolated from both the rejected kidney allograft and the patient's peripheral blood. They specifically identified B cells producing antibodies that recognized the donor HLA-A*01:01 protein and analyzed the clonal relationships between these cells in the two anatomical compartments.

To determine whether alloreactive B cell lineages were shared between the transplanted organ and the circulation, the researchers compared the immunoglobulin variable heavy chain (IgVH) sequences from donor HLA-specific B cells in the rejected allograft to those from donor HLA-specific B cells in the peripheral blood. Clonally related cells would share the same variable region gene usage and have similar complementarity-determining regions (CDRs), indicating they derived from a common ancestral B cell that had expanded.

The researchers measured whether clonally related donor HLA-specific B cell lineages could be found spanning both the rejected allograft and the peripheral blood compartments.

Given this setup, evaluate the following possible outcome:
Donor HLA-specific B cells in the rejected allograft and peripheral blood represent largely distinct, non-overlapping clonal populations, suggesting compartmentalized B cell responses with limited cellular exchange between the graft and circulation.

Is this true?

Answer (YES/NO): NO